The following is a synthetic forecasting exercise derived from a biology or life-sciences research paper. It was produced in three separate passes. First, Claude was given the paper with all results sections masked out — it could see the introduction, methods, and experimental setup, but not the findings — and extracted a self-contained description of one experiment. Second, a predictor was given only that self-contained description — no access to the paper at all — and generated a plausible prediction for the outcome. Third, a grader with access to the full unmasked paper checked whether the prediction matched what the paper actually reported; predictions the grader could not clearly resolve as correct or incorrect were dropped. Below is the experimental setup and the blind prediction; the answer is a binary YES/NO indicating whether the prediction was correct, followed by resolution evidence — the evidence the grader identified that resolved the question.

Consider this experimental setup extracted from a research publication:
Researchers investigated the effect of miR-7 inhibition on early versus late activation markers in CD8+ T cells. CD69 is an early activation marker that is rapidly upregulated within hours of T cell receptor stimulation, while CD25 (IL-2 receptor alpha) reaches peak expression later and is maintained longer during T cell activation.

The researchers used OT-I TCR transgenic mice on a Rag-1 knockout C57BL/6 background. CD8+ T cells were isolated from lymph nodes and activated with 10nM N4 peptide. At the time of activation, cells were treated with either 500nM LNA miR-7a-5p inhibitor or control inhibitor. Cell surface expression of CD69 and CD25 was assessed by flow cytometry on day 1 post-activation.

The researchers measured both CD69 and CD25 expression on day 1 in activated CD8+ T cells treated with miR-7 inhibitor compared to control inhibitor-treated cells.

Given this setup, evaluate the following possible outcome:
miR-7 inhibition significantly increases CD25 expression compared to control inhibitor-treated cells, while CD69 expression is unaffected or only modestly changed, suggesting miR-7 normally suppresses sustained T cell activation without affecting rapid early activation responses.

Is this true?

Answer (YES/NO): NO